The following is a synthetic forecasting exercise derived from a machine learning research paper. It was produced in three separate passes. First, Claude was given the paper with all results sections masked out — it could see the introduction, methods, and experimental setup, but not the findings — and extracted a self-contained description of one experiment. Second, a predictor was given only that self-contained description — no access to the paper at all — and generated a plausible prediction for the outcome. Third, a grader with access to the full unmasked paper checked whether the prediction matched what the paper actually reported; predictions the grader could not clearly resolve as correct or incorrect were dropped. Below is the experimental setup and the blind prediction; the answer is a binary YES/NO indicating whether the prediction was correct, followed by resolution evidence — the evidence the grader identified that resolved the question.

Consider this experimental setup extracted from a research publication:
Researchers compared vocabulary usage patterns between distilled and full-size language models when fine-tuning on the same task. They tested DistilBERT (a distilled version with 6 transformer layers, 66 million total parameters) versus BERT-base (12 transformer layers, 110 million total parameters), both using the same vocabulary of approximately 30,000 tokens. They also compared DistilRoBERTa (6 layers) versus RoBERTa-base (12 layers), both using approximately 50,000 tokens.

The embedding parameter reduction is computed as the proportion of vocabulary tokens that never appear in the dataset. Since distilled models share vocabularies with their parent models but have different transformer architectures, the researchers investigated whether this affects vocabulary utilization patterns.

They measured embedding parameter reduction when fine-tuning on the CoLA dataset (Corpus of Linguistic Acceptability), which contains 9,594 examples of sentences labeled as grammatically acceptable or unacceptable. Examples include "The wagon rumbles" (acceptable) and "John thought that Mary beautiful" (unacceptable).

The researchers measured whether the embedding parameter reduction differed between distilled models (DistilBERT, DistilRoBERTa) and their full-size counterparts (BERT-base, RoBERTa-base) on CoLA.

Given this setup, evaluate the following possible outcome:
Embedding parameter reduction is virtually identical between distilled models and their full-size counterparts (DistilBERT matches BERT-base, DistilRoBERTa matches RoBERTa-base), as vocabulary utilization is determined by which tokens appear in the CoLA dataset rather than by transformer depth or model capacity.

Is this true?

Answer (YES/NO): YES